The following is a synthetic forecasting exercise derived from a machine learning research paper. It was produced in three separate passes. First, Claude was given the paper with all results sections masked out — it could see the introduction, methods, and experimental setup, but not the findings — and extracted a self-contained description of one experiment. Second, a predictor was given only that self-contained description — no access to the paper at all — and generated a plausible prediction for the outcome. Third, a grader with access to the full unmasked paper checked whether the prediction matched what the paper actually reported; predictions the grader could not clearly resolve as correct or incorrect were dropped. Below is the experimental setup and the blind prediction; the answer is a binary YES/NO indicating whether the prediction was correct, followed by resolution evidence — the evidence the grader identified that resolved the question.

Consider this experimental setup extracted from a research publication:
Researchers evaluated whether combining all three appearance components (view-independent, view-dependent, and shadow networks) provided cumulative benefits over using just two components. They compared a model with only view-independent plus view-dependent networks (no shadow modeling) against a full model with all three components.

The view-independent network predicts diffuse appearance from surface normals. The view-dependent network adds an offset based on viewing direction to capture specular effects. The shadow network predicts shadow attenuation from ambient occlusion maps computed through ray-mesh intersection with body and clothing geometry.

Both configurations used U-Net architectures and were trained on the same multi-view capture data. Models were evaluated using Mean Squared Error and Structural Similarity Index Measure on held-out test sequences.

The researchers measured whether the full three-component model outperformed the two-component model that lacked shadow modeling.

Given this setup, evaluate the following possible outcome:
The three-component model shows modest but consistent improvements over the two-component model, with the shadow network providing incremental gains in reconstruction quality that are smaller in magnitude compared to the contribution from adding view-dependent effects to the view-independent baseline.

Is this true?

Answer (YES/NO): YES